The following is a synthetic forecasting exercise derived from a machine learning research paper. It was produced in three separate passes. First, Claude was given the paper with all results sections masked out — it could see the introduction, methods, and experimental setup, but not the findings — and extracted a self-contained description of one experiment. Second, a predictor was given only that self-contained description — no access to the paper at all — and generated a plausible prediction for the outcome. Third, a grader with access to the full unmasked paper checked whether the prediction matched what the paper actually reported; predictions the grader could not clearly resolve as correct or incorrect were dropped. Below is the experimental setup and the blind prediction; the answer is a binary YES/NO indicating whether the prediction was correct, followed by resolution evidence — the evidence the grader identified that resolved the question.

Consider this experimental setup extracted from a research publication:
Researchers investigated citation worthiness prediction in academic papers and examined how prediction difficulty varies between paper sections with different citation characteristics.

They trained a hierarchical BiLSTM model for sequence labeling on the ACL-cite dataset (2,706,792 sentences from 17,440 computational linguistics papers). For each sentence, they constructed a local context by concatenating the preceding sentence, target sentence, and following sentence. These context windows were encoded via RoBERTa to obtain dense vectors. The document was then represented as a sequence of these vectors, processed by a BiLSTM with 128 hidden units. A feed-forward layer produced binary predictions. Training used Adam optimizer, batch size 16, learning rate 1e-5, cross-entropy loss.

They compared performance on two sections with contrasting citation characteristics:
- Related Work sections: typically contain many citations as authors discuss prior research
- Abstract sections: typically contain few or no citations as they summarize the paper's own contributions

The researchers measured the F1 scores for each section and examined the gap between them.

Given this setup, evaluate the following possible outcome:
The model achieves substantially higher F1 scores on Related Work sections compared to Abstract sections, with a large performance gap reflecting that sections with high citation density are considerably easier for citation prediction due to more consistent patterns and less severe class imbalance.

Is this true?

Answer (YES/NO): YES